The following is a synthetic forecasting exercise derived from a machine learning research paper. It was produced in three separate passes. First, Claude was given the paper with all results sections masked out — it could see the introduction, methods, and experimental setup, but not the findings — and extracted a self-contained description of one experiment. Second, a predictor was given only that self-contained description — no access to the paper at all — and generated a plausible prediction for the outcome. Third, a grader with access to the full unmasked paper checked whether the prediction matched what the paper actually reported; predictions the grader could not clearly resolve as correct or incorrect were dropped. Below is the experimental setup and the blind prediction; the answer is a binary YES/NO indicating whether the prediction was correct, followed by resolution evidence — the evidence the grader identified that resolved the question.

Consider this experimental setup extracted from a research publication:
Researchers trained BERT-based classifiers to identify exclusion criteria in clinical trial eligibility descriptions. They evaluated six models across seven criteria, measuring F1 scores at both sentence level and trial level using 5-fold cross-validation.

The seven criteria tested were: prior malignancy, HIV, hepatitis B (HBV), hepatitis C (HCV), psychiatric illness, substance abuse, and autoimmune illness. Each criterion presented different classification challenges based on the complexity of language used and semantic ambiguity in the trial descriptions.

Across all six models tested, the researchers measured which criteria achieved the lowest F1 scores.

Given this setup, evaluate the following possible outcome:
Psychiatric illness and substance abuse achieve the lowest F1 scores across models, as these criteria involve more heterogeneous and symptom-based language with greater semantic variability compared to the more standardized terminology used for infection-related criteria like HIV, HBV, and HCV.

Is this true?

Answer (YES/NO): NO